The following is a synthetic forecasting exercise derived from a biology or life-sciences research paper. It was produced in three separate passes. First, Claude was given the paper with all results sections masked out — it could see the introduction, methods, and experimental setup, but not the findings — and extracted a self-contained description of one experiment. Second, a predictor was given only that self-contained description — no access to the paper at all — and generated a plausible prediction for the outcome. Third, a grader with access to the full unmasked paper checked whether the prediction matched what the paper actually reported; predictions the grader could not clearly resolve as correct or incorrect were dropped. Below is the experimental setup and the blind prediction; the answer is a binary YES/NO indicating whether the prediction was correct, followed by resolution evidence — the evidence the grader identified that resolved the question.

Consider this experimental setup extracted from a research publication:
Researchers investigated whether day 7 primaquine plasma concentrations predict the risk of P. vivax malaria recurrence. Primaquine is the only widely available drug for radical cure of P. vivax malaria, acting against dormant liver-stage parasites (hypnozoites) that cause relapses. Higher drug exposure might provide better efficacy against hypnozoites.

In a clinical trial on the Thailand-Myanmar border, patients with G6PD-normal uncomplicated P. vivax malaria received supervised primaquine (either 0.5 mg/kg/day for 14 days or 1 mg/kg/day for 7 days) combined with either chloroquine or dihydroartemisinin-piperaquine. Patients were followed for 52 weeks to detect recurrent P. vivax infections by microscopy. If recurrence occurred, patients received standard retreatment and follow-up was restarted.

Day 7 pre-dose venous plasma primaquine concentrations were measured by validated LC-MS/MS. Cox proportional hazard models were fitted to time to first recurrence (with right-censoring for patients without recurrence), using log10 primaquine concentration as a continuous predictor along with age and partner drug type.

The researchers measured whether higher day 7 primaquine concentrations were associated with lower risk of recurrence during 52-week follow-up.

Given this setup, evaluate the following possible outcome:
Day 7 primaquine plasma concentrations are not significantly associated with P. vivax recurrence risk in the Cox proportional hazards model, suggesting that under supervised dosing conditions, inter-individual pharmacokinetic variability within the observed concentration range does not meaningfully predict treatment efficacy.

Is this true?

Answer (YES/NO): YES